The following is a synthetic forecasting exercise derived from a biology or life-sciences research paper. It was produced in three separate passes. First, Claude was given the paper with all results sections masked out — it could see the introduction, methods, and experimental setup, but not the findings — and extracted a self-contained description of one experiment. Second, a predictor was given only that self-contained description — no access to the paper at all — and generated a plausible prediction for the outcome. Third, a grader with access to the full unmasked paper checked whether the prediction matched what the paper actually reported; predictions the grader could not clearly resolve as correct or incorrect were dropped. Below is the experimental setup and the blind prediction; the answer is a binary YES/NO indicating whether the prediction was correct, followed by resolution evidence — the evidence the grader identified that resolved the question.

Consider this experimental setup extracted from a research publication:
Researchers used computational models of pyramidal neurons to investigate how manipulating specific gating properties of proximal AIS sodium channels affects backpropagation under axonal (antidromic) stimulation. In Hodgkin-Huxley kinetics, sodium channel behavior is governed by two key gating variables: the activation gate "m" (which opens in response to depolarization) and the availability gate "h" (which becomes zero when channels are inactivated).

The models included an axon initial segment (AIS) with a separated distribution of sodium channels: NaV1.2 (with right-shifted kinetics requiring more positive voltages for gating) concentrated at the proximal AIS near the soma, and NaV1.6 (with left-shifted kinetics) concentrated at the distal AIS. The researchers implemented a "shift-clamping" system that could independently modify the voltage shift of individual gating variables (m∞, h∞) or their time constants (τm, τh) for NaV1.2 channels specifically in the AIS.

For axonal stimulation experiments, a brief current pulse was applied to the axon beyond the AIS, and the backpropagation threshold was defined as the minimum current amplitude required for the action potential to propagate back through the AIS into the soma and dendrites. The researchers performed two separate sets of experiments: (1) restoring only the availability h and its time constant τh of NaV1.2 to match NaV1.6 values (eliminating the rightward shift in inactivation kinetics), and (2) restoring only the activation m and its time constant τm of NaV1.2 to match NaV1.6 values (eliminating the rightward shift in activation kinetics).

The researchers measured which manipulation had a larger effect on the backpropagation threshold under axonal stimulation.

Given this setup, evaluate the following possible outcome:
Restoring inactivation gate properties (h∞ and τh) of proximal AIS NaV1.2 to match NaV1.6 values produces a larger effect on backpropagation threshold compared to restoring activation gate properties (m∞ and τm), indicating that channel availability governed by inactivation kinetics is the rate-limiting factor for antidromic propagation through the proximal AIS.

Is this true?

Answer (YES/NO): YES